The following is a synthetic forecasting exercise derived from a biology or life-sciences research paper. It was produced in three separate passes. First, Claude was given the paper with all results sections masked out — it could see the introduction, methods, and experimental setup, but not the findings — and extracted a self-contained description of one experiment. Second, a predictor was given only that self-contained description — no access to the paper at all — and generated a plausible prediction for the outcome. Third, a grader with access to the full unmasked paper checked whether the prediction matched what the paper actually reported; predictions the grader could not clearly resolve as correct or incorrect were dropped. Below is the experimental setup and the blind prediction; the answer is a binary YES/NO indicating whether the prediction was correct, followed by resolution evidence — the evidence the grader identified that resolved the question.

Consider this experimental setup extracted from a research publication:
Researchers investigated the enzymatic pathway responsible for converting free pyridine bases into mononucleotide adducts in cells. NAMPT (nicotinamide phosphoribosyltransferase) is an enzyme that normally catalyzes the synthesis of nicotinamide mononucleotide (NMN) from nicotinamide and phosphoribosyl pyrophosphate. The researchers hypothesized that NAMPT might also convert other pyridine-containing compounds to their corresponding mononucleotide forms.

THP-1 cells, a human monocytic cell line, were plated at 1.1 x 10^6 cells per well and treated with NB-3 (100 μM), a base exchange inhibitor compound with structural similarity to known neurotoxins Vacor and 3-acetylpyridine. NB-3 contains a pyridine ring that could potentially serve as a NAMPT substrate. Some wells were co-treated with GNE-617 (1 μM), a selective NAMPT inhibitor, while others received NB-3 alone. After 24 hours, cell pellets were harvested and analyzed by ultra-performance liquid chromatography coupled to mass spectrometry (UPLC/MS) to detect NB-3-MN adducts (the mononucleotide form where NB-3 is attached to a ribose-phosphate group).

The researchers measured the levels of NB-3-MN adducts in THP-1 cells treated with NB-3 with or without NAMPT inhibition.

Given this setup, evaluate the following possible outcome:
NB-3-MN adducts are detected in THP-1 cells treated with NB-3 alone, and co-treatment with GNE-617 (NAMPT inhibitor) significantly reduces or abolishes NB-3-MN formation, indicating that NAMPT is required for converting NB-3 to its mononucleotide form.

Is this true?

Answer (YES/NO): NO